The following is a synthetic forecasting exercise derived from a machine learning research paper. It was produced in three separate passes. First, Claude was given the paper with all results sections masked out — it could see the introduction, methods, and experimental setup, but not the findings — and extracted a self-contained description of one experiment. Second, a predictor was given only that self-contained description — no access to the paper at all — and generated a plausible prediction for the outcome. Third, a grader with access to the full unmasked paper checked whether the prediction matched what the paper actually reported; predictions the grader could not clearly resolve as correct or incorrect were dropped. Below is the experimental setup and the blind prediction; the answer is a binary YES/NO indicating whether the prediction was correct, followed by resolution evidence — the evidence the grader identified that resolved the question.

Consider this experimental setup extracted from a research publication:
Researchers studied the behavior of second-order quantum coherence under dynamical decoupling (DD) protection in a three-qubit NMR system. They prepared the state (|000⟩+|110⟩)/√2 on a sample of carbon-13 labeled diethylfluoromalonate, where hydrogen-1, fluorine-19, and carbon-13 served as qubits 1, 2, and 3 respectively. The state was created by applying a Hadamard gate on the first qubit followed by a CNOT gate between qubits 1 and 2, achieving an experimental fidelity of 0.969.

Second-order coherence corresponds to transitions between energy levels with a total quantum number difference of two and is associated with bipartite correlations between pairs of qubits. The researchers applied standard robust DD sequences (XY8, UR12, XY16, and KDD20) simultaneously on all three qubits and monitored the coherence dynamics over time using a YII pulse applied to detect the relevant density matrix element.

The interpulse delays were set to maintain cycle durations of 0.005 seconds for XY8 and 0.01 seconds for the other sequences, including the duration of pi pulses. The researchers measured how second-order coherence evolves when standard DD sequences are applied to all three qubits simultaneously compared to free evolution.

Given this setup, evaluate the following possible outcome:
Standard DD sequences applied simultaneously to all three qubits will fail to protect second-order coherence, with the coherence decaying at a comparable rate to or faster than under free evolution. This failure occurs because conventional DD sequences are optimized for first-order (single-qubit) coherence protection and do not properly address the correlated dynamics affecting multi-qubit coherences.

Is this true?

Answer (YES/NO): YES